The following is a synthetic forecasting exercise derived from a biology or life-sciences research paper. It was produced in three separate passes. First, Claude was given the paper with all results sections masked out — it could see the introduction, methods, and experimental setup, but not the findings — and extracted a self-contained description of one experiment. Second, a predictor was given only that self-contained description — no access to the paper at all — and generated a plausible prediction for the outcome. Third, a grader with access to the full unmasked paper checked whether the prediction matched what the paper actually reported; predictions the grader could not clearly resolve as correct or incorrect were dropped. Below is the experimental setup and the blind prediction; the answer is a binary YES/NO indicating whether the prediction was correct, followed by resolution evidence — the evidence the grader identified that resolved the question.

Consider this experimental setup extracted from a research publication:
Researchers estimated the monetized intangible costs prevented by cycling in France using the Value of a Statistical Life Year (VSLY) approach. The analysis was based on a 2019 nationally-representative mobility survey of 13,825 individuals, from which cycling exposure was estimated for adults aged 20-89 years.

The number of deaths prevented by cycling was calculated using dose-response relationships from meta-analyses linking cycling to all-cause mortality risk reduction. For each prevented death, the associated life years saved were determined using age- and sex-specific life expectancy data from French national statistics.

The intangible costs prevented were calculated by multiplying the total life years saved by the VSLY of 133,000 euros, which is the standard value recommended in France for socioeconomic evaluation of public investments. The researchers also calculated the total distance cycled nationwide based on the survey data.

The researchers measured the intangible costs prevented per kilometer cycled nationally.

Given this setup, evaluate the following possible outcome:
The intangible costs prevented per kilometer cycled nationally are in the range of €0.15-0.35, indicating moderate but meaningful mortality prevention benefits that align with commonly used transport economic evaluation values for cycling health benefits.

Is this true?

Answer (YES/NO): NO